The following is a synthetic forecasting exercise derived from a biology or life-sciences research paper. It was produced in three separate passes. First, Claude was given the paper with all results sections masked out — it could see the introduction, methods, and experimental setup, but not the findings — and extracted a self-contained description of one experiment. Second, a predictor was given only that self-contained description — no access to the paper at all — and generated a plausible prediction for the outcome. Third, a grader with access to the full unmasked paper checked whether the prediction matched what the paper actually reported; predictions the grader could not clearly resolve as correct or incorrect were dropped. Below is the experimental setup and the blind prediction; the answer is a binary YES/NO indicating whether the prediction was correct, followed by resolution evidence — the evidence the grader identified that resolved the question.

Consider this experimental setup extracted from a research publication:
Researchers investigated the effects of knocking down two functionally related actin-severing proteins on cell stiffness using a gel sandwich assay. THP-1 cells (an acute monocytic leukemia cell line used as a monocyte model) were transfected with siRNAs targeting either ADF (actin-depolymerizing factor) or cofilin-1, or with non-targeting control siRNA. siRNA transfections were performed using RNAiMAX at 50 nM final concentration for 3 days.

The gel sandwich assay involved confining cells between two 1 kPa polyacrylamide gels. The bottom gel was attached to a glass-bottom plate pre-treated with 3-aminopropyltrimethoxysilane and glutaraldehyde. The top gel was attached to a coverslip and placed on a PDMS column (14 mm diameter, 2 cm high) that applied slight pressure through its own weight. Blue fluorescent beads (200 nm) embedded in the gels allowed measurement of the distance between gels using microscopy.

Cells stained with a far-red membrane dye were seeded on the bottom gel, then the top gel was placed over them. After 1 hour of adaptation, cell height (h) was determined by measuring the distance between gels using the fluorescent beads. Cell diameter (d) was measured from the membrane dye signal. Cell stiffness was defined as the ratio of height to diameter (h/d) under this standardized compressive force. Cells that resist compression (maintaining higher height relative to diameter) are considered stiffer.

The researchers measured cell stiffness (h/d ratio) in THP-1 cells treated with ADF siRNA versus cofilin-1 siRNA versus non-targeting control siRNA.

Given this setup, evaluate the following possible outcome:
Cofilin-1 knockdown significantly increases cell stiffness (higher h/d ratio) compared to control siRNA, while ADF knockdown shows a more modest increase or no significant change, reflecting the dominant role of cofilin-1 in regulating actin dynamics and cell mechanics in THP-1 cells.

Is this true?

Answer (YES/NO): NO